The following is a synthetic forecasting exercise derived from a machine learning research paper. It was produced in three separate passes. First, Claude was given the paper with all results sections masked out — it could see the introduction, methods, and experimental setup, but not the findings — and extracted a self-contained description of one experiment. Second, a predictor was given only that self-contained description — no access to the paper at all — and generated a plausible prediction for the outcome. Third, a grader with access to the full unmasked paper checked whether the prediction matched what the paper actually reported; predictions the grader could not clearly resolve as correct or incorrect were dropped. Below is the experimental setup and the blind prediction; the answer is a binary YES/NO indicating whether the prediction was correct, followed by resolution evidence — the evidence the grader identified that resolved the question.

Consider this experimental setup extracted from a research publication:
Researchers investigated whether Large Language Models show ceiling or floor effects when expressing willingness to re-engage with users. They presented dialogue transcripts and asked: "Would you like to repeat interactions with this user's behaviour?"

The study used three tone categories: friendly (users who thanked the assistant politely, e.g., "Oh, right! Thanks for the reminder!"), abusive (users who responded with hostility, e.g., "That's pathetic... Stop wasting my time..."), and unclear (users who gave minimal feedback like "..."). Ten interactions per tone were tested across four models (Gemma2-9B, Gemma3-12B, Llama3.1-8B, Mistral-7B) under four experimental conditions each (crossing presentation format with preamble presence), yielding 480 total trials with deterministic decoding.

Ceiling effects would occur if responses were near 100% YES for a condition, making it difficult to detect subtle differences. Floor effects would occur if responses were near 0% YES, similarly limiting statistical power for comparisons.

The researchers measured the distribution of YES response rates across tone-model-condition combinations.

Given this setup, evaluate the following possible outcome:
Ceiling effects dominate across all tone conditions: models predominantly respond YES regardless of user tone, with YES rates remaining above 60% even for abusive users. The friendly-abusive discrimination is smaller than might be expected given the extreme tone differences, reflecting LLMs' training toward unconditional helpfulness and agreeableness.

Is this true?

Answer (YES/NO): NO